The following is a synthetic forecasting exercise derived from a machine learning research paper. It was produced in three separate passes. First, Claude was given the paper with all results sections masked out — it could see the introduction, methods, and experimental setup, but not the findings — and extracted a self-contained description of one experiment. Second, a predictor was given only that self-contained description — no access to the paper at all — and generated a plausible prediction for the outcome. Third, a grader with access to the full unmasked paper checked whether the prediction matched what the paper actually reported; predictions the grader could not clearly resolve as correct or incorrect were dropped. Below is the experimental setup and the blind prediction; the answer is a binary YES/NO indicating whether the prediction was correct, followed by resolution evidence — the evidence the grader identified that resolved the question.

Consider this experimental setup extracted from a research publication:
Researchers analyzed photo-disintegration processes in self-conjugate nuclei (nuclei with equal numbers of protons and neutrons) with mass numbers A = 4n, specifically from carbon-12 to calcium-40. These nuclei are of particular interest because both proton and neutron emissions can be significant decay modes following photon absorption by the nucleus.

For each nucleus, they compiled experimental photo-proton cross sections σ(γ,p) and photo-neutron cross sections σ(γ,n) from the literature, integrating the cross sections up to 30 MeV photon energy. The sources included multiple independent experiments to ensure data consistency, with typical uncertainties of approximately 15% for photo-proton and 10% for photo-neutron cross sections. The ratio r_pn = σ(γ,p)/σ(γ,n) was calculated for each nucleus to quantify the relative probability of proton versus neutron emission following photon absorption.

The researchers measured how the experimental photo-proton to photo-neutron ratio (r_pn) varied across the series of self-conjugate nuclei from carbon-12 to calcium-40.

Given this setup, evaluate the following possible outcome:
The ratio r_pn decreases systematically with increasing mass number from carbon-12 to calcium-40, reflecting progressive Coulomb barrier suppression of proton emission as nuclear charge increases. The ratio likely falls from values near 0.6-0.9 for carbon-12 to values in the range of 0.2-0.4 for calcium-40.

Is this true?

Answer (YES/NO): NO